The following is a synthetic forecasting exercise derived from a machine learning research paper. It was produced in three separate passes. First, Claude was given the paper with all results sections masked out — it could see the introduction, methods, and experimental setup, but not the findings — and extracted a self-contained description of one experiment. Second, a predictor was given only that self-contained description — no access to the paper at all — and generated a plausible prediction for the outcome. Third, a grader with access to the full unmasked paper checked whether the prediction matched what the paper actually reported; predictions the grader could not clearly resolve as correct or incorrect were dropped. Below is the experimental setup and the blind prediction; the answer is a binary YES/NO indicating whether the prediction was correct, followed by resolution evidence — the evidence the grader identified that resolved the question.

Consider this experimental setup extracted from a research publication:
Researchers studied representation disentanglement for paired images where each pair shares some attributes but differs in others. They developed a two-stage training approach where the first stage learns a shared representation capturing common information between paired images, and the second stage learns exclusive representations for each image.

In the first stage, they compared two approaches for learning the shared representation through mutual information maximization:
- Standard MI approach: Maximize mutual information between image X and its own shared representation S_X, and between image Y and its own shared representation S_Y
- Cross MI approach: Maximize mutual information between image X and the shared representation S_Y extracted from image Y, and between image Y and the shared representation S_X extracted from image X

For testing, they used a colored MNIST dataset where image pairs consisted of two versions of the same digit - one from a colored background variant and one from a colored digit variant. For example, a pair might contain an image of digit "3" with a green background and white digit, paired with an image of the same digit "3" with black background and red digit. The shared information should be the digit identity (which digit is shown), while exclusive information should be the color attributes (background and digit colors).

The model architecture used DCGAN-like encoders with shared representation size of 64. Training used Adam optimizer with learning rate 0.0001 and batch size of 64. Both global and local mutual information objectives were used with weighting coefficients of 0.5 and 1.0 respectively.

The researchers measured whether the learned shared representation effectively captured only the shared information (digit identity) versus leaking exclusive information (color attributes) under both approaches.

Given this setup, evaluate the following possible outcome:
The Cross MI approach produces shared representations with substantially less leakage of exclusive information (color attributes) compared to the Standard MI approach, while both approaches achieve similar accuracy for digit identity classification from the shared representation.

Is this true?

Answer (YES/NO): NO